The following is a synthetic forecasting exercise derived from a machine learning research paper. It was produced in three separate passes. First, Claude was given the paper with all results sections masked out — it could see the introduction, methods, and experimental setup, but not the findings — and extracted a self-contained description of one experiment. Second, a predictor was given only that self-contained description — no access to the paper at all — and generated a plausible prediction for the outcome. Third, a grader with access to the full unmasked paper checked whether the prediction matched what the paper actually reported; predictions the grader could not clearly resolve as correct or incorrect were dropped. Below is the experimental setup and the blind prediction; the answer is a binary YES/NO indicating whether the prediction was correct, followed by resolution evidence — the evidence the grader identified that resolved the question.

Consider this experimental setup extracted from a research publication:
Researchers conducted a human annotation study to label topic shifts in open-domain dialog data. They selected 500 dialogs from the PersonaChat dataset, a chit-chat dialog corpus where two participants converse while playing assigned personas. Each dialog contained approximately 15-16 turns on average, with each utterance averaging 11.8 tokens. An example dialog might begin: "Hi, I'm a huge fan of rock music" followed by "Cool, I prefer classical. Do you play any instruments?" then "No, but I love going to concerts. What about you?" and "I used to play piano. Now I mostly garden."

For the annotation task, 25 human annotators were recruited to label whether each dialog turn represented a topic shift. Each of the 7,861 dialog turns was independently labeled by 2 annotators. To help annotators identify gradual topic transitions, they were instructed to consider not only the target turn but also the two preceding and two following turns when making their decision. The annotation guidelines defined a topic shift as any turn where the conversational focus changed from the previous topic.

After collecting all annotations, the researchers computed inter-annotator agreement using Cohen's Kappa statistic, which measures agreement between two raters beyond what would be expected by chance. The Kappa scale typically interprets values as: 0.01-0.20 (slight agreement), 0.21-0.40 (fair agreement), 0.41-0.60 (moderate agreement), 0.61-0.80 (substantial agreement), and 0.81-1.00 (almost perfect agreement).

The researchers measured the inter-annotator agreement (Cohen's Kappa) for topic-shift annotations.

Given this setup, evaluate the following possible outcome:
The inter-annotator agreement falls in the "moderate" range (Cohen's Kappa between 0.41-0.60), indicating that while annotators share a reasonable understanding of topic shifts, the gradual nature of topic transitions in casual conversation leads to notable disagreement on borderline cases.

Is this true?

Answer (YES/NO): YES